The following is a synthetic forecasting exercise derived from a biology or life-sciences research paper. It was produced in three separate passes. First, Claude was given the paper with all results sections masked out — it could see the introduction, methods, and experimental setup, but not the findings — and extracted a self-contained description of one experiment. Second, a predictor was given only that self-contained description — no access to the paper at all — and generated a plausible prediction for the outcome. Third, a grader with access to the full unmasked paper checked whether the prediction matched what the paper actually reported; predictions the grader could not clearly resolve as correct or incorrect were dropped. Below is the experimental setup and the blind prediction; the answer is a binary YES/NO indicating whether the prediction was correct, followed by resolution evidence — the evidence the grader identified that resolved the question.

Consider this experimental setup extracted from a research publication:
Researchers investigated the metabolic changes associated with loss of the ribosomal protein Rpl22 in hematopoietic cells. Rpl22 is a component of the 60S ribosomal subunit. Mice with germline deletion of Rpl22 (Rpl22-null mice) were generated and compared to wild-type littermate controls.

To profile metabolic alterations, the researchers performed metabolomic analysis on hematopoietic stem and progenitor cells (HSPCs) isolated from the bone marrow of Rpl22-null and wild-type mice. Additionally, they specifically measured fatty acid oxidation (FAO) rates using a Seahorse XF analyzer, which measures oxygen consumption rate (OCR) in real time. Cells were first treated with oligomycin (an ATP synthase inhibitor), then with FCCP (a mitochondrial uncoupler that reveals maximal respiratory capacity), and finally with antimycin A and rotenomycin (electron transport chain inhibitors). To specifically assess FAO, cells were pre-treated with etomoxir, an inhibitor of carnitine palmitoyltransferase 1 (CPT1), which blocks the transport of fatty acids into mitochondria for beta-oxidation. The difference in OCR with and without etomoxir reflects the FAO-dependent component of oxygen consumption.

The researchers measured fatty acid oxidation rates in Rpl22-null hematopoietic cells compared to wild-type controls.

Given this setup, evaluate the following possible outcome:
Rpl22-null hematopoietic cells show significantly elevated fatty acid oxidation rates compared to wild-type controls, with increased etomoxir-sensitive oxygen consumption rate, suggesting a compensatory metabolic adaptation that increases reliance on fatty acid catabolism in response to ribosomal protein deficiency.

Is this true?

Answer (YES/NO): NO